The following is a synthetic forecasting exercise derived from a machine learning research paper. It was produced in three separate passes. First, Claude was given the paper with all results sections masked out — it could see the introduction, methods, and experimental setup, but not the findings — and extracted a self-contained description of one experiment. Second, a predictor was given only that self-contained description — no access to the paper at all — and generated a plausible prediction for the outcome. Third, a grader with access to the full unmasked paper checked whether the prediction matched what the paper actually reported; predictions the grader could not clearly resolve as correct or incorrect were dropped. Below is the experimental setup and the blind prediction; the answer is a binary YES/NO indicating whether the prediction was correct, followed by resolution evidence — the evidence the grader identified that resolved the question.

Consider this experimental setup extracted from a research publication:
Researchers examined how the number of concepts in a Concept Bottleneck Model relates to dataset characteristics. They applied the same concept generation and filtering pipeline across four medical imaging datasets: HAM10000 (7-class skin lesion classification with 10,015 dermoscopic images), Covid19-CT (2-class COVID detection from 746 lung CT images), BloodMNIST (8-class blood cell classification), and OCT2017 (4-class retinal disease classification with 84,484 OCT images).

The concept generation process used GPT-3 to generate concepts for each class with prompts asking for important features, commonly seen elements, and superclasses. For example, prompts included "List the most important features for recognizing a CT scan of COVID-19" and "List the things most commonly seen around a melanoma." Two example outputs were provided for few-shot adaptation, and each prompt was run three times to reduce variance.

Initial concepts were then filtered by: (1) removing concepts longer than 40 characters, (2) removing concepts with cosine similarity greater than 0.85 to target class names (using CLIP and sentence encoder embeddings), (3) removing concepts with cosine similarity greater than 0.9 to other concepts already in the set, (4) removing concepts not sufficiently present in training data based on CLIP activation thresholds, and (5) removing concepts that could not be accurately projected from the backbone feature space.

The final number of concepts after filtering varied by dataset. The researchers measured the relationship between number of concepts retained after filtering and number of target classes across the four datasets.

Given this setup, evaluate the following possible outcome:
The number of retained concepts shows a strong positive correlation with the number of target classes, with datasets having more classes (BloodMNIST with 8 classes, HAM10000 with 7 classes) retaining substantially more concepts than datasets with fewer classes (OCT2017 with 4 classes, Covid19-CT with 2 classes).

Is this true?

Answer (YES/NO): YES